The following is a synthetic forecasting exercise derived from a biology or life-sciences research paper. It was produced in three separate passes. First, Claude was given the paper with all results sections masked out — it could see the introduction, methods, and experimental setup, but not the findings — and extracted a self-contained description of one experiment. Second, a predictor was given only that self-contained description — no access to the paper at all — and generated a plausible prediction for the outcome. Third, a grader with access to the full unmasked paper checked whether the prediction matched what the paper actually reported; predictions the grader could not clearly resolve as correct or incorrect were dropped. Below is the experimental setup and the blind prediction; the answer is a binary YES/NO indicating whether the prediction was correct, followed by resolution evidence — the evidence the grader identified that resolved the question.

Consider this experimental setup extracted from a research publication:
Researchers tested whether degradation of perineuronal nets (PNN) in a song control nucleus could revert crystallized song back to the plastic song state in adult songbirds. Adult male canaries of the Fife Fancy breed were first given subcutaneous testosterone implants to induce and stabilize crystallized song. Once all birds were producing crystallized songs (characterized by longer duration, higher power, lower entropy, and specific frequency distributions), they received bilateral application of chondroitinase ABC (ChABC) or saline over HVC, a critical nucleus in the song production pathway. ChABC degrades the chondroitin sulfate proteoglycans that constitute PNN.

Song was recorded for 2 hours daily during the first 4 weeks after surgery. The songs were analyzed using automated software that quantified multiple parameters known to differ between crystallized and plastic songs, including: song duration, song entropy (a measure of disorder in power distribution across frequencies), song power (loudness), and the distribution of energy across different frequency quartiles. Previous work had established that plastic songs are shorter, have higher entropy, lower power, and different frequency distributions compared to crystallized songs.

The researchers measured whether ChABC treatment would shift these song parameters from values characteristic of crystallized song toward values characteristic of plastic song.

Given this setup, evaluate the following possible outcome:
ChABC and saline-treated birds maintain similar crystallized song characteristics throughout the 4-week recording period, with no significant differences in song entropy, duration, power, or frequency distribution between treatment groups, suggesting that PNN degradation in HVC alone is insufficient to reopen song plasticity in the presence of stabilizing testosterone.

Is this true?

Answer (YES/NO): NO